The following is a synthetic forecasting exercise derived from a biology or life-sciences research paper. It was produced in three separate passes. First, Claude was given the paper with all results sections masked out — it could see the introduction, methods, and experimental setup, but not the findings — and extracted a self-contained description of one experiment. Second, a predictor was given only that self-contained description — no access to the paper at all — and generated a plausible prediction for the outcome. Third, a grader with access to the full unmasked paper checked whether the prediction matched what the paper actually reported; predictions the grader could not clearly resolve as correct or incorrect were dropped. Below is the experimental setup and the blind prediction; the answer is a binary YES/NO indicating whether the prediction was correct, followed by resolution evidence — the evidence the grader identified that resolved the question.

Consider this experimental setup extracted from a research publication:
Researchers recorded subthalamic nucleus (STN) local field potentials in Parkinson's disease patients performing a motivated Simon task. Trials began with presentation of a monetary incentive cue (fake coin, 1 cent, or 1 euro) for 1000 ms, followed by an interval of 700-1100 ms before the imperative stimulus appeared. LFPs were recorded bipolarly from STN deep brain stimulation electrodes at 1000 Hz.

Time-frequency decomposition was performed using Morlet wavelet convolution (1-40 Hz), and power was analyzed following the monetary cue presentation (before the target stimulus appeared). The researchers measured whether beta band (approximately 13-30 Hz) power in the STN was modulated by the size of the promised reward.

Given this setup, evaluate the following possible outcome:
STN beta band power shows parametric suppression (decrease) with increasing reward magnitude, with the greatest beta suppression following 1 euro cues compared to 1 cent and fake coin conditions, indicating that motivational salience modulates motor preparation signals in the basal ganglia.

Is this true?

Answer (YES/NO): NO